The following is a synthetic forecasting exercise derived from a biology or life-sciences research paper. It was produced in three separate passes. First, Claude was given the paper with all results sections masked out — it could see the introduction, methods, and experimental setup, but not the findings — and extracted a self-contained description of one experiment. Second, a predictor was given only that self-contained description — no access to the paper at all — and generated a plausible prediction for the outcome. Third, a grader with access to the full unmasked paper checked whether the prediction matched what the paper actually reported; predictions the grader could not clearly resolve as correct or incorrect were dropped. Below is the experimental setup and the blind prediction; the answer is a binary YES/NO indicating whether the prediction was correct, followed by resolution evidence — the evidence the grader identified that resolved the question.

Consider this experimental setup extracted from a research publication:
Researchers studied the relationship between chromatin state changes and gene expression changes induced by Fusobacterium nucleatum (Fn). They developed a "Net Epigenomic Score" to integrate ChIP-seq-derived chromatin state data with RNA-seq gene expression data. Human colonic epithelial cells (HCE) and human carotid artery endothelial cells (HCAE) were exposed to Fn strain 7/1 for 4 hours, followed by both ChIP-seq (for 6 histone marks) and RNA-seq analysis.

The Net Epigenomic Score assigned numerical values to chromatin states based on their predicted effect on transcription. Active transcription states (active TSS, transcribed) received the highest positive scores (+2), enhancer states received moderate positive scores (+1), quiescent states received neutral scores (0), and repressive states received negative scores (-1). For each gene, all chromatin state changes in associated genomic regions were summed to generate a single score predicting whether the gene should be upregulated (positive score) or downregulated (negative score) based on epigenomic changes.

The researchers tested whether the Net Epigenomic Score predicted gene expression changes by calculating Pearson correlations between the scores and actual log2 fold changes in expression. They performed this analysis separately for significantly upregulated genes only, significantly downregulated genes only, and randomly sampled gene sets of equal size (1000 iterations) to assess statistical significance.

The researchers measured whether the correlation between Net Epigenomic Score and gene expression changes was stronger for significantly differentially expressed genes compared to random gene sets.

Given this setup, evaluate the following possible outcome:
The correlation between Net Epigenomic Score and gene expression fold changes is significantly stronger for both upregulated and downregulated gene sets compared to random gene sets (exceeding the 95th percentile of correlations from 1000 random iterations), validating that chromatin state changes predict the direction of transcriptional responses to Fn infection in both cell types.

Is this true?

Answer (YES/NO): NO